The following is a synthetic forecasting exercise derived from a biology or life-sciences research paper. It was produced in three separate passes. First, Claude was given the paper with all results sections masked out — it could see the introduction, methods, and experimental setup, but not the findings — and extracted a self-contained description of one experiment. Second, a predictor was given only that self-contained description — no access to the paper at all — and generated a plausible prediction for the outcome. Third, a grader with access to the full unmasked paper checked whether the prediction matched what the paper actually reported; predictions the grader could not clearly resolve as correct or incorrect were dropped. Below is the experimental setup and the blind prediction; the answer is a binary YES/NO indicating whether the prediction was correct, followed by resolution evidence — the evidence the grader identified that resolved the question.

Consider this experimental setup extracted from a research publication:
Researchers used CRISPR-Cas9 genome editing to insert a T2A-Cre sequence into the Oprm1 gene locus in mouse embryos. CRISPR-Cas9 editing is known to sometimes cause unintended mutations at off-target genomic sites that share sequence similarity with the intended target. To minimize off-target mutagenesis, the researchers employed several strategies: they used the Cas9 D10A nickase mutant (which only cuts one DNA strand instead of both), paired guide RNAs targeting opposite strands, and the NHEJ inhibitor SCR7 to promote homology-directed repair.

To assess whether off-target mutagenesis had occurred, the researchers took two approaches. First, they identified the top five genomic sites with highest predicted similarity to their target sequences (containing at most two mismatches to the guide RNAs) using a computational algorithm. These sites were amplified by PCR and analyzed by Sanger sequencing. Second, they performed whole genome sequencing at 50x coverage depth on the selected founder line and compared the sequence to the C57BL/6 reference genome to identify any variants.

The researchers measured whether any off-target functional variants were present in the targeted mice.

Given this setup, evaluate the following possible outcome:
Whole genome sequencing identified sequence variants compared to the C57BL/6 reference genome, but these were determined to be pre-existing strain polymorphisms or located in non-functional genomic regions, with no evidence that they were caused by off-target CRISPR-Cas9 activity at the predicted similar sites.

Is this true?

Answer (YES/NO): NO